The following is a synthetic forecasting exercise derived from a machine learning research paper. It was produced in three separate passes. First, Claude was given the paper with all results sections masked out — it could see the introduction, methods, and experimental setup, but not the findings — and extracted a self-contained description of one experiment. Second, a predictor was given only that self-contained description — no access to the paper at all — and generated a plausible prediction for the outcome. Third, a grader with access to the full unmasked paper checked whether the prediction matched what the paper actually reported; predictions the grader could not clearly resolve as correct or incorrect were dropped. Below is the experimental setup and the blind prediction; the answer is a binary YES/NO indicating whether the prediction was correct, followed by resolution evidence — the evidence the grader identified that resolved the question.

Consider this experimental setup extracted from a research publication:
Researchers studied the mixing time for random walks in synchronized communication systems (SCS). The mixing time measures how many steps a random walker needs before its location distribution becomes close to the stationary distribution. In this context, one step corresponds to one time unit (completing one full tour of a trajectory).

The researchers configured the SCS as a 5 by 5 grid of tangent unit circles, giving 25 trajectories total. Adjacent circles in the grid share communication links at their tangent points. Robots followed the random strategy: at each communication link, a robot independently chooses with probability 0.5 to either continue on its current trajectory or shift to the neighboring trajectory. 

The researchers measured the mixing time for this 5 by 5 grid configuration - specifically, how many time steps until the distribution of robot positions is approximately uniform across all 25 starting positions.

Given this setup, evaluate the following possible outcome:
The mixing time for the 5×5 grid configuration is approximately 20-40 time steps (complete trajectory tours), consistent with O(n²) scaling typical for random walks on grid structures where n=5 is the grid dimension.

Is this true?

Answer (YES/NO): NO